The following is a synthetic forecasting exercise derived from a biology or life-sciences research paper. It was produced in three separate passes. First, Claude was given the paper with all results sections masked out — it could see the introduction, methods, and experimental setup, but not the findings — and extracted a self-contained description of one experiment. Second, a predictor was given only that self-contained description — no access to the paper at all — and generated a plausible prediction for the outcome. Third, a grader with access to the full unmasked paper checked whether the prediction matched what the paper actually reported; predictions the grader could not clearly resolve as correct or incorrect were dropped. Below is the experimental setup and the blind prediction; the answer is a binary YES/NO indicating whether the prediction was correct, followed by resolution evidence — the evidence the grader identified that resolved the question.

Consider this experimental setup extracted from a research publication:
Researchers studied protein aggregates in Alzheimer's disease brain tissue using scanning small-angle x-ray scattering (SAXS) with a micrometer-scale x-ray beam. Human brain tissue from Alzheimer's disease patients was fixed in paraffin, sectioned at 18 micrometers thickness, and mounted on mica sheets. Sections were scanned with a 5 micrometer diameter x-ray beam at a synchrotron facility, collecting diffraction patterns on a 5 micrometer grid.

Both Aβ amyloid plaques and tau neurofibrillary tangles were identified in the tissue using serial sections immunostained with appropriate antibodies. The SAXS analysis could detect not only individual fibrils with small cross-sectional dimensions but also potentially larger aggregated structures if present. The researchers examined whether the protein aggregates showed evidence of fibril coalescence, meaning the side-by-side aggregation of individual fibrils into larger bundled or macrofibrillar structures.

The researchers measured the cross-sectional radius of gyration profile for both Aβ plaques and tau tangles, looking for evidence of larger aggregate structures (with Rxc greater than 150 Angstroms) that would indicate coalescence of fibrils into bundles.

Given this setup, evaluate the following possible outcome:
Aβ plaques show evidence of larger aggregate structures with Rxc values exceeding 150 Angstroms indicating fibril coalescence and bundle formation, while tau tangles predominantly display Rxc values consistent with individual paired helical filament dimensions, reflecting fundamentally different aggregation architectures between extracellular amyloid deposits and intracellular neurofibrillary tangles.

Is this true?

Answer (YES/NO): YES